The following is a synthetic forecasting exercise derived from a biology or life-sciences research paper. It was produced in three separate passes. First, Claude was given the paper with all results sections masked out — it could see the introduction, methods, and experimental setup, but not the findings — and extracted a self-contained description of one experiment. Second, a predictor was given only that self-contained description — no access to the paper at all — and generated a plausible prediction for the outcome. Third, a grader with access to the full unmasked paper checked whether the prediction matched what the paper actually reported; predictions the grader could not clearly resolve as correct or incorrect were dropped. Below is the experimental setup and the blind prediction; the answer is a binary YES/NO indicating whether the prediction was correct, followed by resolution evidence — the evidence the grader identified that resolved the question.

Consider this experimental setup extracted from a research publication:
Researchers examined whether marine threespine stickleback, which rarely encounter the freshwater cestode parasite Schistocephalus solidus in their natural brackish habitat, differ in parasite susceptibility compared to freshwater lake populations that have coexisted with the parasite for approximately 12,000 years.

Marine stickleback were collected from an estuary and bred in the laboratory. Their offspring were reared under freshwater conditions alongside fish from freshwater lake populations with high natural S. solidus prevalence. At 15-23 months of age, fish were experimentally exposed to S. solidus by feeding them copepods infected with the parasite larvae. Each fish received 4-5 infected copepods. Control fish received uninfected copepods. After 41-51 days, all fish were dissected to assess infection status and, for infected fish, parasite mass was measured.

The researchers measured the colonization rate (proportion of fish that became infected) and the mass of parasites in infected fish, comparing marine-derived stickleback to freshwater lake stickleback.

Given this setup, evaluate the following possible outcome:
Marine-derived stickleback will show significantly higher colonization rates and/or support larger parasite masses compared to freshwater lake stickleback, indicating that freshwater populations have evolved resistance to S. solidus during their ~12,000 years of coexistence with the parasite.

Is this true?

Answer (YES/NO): YES